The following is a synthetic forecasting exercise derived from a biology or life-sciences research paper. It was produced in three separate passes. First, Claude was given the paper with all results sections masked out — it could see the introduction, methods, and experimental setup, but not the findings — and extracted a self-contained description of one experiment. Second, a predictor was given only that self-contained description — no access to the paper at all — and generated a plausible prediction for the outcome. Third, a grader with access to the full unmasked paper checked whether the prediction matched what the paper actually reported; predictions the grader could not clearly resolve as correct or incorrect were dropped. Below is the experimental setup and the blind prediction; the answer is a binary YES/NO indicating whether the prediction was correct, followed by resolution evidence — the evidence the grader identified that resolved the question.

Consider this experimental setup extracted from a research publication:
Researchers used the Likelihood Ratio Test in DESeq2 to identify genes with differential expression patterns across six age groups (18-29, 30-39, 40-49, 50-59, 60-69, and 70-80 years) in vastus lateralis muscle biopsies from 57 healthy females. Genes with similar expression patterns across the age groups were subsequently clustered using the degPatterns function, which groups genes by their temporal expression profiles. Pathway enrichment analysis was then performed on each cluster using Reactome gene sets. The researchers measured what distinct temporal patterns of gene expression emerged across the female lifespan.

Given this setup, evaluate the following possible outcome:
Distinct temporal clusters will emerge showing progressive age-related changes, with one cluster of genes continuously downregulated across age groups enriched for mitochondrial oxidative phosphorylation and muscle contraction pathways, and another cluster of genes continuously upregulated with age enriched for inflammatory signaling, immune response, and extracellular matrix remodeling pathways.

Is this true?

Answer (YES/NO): NO